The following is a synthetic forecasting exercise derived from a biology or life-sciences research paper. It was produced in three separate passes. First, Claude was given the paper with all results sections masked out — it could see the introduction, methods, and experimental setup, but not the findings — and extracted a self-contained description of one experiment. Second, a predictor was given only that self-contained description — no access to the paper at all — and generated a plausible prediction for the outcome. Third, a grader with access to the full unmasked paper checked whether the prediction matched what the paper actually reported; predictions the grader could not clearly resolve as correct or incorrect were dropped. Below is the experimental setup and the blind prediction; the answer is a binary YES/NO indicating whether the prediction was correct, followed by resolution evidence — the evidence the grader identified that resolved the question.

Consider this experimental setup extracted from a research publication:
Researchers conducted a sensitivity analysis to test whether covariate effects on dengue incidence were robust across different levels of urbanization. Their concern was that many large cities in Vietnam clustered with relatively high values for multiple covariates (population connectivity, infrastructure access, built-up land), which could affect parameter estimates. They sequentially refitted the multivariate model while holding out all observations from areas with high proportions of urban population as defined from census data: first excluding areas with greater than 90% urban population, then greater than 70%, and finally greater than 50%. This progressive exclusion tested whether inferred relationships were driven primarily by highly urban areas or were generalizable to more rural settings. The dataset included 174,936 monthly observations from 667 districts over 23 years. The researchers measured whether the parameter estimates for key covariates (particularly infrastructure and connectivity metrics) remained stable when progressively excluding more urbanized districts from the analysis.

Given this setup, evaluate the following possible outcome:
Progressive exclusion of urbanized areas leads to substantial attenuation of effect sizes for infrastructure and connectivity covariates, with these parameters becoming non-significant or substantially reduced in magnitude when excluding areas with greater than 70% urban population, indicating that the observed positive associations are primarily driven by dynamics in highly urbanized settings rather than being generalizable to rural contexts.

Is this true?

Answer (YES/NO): NO